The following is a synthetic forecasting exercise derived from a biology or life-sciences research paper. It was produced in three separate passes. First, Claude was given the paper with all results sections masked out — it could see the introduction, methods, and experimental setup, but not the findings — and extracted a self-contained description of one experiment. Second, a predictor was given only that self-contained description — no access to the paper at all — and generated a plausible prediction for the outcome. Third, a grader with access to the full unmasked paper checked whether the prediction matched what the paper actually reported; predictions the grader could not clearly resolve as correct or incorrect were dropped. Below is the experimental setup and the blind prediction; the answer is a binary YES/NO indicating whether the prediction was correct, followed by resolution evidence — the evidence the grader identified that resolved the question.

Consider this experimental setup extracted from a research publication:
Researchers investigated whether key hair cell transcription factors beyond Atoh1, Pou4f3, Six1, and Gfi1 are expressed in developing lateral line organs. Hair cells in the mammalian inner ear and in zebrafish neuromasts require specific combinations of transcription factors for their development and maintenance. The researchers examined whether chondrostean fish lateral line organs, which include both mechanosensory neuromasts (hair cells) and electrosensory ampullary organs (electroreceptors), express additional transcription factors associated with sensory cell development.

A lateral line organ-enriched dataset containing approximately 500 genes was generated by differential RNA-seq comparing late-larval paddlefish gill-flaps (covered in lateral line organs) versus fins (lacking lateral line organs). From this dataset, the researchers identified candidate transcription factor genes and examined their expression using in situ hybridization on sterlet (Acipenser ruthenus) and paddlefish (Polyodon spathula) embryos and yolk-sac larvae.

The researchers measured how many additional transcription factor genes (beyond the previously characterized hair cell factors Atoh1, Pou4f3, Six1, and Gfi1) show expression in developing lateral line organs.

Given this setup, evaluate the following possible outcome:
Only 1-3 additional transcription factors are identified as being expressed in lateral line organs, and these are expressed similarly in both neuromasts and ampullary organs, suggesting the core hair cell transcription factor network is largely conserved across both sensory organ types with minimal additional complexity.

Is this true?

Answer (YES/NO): NO